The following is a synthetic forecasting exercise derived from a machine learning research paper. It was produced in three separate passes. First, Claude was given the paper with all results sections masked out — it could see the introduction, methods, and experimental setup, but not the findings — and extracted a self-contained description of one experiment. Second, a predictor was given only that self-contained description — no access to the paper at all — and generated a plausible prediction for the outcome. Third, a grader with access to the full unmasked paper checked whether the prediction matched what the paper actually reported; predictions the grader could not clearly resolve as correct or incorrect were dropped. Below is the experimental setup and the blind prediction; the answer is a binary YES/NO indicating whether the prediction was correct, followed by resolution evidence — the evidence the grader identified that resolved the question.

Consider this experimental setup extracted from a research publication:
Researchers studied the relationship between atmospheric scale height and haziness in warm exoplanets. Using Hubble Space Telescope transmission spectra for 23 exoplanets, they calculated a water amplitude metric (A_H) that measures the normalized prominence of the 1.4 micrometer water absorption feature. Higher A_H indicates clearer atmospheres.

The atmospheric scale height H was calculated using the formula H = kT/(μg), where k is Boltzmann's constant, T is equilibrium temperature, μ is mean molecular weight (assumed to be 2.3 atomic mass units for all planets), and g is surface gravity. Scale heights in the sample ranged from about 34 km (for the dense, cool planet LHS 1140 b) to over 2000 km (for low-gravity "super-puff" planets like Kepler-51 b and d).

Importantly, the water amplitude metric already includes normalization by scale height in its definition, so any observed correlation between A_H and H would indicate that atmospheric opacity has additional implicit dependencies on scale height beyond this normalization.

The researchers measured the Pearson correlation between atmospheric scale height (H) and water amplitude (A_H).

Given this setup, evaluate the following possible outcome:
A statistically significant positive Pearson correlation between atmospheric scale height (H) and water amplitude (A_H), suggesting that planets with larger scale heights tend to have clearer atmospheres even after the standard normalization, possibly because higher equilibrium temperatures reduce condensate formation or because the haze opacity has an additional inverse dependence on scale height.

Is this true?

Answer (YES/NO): NO